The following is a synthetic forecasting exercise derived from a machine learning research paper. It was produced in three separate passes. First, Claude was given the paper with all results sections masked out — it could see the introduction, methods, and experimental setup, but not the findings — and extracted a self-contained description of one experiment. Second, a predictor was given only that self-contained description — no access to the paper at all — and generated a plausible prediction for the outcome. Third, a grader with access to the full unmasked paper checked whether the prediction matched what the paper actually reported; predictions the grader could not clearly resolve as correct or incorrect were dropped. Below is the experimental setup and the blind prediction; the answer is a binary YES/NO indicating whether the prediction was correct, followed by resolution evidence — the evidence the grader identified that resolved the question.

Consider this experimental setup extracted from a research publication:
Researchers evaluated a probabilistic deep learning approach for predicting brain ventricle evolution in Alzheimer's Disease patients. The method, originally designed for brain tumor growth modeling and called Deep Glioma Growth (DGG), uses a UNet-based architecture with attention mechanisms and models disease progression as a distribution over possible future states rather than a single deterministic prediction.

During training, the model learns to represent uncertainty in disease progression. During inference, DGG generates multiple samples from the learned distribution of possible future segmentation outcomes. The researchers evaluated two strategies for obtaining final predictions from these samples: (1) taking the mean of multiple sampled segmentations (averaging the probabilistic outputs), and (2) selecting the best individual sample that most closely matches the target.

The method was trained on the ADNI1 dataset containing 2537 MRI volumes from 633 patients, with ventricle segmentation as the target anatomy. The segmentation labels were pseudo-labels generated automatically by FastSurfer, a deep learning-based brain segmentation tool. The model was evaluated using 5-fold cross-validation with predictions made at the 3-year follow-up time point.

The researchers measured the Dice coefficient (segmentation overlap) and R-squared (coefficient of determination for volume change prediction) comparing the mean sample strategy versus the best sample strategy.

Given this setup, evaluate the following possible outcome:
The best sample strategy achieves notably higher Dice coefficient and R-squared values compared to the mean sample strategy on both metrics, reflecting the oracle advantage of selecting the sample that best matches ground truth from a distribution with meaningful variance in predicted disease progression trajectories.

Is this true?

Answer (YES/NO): NO